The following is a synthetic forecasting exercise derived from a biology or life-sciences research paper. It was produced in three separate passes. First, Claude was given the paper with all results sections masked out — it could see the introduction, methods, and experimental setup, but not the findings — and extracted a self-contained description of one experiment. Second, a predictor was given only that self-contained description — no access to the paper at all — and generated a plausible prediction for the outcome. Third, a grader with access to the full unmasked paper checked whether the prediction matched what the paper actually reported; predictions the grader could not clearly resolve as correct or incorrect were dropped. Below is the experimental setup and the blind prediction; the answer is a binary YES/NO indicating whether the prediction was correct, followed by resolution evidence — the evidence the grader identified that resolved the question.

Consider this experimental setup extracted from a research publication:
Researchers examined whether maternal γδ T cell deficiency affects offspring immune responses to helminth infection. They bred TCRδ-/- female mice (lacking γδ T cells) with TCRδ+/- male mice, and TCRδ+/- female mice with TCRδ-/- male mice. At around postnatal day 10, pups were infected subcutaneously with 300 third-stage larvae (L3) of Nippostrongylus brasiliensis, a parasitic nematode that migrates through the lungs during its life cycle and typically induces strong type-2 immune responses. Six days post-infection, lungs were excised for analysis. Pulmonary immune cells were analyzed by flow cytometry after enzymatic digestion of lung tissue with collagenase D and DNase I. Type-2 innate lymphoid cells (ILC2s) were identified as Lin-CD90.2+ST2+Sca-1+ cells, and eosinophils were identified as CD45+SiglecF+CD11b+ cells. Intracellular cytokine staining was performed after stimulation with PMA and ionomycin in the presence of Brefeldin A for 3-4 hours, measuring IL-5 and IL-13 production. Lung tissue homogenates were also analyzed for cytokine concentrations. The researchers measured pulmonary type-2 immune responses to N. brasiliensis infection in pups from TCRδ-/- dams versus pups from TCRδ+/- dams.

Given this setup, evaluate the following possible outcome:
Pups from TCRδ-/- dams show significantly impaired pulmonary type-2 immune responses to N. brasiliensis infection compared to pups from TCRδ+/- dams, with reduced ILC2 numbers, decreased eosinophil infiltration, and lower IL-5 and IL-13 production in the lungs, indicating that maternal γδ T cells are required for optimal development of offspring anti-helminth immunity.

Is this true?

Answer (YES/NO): NO